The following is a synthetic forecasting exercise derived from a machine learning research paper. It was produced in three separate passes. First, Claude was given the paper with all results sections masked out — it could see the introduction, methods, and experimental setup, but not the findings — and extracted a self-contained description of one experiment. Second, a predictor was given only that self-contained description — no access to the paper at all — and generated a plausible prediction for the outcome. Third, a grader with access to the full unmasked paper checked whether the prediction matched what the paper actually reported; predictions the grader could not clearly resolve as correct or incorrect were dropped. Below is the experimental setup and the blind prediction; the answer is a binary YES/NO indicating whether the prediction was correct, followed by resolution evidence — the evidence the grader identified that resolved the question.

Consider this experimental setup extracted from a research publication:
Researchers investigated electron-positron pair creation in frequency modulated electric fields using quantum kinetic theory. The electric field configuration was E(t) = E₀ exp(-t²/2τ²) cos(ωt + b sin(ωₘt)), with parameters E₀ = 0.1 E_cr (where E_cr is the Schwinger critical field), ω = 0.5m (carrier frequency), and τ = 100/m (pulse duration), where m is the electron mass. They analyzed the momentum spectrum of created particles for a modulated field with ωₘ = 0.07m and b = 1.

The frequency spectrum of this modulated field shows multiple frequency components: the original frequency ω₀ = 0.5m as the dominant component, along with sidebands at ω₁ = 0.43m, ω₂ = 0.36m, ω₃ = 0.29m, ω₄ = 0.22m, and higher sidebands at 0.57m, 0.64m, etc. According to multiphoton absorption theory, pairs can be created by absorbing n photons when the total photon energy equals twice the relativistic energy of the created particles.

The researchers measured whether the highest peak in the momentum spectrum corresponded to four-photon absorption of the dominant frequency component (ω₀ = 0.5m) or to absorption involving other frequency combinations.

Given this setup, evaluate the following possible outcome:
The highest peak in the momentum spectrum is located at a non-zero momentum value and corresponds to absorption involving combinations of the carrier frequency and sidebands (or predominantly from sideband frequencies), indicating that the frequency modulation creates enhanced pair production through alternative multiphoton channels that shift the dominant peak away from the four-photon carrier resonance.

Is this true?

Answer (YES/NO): YES